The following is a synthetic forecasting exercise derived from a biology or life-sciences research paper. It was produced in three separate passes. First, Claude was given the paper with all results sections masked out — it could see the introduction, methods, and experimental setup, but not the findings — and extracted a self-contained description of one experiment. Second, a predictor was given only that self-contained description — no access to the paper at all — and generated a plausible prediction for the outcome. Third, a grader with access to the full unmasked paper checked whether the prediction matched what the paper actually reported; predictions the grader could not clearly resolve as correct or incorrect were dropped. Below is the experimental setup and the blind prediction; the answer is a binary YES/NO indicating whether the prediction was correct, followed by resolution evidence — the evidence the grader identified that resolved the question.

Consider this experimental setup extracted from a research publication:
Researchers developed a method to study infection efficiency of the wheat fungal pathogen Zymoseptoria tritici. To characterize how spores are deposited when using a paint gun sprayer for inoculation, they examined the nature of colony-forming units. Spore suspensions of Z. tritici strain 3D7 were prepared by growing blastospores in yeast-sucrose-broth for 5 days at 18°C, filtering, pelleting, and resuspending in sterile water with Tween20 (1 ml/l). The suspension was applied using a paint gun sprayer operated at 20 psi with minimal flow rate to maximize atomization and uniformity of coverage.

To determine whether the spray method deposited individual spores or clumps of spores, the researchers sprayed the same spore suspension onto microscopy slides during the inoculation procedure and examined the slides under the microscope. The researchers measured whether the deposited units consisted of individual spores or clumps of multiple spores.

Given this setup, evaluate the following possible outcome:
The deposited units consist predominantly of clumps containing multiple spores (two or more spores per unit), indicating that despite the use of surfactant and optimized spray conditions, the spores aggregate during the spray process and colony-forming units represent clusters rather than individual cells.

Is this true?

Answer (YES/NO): NO